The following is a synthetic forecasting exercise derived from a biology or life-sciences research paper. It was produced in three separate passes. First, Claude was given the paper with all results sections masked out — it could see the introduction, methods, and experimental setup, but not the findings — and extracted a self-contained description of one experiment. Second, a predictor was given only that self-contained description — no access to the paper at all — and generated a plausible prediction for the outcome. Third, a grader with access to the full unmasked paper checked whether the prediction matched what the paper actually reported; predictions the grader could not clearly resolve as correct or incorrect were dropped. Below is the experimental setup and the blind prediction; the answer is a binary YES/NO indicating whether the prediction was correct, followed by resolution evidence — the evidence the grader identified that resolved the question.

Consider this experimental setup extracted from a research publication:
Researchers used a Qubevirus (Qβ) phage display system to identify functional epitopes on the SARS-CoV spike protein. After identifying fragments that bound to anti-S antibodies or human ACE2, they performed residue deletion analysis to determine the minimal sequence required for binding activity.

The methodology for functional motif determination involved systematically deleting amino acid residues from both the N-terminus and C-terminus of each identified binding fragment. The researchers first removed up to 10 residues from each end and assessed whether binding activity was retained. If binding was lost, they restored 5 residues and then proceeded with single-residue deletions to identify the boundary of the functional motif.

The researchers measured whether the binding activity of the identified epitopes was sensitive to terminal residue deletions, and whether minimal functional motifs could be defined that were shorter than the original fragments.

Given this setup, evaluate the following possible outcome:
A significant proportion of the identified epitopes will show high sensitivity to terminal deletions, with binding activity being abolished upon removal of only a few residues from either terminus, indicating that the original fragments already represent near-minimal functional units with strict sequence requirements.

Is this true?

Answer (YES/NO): NO